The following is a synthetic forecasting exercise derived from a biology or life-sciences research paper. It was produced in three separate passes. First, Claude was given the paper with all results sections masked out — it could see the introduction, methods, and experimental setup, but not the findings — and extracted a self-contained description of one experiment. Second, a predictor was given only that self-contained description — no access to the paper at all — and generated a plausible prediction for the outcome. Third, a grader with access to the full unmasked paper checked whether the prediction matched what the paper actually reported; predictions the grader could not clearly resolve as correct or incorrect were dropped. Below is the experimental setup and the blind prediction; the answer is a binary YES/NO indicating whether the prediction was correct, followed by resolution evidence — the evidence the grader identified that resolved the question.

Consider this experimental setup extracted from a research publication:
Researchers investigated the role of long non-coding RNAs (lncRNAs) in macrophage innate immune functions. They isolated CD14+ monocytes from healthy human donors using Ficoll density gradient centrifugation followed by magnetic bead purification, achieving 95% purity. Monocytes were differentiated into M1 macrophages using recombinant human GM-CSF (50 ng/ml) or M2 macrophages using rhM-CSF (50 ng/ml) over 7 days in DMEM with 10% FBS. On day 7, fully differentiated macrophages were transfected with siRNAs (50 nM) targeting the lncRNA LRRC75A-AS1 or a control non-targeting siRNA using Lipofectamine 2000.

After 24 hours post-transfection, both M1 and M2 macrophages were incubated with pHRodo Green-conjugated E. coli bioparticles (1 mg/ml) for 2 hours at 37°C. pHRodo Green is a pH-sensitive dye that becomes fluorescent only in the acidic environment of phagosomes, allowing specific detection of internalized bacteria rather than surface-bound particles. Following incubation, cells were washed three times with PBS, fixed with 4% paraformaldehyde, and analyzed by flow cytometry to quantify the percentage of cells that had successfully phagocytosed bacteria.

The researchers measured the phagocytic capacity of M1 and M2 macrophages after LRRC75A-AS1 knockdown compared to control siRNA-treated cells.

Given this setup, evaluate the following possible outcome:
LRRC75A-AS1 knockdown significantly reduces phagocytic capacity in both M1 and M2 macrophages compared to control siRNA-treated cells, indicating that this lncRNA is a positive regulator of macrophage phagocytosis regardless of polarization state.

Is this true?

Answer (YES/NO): NO